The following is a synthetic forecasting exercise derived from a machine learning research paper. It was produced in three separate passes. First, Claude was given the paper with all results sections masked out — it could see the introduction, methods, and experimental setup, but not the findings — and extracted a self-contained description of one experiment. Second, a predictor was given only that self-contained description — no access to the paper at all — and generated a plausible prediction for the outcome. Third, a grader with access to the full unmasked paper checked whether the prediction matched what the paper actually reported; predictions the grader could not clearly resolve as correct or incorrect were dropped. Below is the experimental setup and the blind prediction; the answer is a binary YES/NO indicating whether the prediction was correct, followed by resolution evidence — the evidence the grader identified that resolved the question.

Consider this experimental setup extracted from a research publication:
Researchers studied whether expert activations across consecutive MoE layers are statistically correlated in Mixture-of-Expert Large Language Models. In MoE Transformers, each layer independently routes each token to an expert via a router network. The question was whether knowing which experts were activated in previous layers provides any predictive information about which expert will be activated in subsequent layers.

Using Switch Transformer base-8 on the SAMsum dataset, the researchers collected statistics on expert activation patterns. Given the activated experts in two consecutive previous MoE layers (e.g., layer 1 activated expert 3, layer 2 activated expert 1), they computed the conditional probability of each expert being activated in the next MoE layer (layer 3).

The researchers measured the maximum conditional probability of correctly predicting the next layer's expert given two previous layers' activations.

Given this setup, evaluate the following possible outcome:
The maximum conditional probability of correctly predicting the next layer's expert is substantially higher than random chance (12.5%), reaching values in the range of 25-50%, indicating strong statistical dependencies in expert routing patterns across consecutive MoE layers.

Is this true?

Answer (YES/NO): NO